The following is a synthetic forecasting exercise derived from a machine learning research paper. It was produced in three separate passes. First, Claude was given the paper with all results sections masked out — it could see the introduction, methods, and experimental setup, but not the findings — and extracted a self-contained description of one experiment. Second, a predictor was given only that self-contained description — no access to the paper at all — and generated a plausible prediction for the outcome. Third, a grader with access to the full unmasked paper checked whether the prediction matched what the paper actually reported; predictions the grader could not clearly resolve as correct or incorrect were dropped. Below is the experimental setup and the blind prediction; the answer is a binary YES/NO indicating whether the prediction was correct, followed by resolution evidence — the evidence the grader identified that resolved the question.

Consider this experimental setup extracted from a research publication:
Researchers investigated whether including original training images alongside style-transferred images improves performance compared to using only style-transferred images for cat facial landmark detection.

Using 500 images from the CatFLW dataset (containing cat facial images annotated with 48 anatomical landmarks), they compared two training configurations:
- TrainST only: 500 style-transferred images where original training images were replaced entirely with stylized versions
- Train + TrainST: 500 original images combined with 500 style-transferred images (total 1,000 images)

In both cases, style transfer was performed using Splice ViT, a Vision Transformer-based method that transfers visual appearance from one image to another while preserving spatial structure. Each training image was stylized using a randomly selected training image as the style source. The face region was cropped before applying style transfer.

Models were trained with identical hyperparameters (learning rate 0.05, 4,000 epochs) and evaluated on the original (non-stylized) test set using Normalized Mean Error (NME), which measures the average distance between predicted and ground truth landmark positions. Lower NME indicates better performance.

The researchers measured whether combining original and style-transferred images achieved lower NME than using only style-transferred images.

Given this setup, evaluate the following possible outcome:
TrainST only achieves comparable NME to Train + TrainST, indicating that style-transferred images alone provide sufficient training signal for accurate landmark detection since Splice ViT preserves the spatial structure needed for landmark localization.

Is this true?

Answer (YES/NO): NO